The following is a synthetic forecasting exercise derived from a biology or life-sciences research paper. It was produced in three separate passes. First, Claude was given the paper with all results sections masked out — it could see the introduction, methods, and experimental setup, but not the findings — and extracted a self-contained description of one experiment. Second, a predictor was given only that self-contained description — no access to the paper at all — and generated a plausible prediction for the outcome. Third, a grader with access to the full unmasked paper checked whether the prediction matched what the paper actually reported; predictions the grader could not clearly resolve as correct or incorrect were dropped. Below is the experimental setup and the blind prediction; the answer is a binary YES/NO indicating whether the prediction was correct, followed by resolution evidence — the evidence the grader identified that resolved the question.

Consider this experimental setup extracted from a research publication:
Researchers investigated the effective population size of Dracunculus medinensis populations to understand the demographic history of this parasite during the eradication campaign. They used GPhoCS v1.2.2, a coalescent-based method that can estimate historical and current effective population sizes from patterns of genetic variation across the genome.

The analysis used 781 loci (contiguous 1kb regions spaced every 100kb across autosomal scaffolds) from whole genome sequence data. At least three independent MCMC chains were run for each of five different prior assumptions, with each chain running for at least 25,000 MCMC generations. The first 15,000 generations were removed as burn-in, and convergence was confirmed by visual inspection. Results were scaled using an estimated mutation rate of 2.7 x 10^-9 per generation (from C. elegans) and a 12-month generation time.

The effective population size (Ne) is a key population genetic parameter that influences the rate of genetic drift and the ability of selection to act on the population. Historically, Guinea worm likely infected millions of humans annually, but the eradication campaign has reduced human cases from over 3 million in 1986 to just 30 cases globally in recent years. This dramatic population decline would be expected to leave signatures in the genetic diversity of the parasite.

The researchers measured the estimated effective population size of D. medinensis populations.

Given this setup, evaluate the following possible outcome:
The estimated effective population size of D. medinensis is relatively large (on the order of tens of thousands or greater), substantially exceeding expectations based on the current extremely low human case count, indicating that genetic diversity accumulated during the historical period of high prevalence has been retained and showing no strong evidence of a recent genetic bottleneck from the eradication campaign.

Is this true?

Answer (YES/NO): NO